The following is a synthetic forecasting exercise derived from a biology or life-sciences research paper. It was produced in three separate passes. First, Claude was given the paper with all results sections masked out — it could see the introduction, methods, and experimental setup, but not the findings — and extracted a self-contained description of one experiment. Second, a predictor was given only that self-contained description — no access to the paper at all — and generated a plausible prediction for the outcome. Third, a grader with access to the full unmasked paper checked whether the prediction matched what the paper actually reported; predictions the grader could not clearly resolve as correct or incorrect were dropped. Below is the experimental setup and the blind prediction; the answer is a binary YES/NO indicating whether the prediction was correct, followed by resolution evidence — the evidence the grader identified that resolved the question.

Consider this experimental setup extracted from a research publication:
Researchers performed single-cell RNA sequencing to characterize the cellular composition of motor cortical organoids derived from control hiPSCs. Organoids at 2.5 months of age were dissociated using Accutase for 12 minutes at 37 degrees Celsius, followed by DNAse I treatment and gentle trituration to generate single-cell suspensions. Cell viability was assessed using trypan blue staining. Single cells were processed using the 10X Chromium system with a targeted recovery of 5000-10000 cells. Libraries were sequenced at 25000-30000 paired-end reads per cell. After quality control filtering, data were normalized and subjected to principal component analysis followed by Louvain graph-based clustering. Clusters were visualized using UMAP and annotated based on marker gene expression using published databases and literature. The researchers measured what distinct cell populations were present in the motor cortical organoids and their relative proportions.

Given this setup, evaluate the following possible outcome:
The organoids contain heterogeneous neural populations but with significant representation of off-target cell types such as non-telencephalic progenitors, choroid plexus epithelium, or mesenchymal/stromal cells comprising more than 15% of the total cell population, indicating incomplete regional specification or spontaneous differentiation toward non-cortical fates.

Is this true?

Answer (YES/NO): NO